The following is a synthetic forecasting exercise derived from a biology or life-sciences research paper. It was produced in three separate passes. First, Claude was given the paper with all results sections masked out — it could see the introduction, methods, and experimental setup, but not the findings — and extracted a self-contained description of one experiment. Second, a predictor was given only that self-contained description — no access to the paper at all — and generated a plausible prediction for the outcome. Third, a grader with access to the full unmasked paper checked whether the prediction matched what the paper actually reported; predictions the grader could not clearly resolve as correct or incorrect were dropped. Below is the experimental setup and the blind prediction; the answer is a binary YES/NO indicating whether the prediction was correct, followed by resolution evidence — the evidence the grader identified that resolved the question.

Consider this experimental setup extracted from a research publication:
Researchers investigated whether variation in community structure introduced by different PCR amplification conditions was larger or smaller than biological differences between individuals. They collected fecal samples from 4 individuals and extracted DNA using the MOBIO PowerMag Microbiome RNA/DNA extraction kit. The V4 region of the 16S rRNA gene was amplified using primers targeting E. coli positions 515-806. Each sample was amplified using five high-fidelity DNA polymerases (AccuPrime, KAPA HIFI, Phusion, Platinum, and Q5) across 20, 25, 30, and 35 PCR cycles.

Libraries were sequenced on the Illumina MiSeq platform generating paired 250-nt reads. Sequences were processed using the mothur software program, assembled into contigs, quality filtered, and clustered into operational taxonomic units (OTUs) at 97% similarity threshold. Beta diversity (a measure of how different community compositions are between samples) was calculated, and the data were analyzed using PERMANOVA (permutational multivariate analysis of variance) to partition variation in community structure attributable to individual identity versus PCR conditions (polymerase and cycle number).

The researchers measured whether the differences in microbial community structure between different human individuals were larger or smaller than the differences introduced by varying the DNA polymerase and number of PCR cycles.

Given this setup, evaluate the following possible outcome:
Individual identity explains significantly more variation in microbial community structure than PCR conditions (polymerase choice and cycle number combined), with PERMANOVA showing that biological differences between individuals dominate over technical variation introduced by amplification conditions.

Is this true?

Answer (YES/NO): YES